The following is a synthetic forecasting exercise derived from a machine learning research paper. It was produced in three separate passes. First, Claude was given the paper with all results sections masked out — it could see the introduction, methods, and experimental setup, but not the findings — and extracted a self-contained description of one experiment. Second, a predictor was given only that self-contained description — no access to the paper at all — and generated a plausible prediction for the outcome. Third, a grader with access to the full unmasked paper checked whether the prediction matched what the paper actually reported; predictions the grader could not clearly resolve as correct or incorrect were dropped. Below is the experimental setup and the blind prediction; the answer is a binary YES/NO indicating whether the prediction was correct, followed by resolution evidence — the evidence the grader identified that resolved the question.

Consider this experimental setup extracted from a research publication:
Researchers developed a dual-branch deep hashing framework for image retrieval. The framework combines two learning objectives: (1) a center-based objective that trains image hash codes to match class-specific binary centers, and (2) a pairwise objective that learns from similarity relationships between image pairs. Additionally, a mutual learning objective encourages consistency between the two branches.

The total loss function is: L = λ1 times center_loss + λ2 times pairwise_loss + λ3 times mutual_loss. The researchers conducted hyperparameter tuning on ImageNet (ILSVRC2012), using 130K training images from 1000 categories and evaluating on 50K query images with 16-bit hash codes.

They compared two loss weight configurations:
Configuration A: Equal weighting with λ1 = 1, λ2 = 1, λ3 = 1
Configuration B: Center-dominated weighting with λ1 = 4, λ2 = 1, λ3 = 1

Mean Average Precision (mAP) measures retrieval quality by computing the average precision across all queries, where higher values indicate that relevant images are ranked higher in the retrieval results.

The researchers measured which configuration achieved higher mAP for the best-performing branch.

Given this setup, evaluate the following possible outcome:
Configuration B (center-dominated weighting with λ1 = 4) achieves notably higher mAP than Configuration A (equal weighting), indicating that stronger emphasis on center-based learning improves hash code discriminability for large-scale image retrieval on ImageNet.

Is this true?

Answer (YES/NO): YES